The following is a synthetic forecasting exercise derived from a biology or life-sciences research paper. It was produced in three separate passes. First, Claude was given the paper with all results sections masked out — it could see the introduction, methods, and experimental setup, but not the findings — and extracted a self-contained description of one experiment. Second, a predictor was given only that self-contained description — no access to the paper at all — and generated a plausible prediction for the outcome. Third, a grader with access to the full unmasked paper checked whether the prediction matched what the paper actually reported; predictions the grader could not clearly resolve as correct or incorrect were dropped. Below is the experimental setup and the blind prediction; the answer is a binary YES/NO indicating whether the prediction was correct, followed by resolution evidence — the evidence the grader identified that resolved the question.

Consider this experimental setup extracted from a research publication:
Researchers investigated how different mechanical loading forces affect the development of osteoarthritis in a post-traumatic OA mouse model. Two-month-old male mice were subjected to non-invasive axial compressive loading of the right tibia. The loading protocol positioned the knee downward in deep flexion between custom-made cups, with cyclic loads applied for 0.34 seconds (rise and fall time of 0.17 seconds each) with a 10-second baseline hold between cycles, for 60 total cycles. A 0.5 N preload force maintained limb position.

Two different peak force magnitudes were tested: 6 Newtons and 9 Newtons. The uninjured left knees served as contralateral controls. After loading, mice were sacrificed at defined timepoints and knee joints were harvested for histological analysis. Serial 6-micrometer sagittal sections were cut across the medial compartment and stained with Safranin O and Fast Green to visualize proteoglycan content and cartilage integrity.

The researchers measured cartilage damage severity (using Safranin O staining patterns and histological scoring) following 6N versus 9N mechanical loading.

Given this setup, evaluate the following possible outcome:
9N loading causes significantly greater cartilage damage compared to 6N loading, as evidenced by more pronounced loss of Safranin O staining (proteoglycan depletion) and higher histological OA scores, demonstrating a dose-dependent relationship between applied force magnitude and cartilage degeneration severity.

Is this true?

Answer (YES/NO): YES